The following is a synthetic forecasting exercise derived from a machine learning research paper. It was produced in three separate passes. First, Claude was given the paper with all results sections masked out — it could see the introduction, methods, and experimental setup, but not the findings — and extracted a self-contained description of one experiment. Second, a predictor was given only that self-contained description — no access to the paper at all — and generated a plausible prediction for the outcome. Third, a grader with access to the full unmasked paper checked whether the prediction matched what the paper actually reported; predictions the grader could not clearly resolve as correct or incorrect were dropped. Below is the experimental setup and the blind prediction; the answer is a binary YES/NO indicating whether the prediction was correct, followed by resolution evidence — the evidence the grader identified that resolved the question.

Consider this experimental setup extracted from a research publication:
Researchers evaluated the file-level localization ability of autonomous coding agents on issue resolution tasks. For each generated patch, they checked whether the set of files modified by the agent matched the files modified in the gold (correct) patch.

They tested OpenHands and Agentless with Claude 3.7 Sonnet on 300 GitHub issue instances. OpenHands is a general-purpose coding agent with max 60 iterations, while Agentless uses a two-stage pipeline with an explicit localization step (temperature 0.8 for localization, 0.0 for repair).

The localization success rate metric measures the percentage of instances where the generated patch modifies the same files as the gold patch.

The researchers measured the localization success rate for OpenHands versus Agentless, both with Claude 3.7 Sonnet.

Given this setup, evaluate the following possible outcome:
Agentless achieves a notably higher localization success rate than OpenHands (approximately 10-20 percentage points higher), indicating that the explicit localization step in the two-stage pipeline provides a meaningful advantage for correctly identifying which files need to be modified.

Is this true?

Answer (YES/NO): NO